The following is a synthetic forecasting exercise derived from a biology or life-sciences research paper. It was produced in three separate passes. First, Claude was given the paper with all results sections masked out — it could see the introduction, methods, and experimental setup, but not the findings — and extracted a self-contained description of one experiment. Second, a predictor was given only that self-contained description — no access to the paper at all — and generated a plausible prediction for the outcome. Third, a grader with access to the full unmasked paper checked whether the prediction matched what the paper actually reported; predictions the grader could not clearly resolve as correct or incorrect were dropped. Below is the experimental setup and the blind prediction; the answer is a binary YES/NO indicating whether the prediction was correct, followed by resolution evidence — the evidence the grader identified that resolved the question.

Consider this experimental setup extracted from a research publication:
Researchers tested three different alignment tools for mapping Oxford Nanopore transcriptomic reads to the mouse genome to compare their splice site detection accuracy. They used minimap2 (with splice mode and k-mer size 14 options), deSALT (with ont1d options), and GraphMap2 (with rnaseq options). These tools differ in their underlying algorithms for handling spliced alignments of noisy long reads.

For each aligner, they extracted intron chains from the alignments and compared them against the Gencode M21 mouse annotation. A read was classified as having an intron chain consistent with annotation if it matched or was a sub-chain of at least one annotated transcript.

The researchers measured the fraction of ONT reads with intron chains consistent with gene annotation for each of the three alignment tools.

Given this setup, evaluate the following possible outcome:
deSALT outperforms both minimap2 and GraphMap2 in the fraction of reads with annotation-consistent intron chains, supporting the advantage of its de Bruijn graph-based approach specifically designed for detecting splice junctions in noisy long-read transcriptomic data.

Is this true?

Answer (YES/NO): NO